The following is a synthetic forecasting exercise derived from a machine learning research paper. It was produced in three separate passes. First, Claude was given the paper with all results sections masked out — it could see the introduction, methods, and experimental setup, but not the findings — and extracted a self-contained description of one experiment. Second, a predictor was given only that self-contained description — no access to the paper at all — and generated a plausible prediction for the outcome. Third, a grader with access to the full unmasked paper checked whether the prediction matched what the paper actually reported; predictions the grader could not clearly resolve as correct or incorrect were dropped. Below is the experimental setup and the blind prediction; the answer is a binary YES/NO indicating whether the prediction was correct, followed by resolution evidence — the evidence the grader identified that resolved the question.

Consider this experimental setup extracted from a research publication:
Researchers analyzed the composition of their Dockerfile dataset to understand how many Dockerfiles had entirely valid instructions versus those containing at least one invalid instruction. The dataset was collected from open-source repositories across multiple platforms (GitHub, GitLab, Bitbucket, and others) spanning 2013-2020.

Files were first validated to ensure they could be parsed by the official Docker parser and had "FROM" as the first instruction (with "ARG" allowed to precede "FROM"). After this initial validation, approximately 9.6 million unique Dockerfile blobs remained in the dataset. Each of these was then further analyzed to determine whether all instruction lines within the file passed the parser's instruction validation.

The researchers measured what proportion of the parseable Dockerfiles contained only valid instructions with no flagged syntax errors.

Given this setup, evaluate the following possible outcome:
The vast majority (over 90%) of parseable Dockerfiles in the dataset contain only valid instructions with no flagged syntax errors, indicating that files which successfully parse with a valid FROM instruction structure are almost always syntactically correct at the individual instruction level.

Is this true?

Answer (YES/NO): YES